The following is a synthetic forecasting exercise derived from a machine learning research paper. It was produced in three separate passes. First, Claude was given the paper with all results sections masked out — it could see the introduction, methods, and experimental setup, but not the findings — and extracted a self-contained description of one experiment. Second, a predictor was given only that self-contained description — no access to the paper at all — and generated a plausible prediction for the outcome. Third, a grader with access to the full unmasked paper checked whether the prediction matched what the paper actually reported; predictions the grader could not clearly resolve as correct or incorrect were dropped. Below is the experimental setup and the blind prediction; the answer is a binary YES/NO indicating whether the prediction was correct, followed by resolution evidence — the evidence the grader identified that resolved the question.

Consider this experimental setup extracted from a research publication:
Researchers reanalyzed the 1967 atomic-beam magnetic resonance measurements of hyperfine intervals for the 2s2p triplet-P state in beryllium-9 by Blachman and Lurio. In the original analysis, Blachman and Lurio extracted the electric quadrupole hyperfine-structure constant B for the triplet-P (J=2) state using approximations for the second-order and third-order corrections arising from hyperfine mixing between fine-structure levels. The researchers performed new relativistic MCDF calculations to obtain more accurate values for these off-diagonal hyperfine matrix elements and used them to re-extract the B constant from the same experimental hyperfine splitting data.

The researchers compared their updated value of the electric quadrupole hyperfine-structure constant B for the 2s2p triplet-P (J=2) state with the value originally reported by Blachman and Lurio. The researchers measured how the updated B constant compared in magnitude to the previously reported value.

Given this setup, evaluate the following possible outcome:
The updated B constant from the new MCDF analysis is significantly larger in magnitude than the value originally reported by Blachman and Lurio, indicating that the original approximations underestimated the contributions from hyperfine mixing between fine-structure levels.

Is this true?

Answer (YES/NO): YES